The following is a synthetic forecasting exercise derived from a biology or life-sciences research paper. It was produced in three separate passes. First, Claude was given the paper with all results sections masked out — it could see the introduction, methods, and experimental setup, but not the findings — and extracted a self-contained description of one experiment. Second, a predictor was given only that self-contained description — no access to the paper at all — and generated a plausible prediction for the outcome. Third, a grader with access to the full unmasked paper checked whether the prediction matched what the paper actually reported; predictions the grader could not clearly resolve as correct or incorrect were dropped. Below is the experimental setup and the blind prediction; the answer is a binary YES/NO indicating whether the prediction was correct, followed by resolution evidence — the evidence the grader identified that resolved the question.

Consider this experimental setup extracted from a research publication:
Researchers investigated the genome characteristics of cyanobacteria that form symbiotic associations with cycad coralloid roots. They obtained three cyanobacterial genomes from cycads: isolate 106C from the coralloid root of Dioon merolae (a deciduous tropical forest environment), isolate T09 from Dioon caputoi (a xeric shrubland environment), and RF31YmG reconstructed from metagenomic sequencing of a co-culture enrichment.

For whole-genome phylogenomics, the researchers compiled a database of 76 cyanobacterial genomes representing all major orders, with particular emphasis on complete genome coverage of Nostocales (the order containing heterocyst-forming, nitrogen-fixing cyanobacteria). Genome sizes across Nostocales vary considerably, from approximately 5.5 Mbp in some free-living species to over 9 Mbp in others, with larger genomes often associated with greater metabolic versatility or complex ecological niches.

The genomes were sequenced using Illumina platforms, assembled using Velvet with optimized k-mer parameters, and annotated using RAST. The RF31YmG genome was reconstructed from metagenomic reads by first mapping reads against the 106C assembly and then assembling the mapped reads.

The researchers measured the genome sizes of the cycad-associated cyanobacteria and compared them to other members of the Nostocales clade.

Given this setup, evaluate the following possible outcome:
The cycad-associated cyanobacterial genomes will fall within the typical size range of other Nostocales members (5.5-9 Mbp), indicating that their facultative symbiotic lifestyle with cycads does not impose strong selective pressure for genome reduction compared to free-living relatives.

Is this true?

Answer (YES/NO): NO